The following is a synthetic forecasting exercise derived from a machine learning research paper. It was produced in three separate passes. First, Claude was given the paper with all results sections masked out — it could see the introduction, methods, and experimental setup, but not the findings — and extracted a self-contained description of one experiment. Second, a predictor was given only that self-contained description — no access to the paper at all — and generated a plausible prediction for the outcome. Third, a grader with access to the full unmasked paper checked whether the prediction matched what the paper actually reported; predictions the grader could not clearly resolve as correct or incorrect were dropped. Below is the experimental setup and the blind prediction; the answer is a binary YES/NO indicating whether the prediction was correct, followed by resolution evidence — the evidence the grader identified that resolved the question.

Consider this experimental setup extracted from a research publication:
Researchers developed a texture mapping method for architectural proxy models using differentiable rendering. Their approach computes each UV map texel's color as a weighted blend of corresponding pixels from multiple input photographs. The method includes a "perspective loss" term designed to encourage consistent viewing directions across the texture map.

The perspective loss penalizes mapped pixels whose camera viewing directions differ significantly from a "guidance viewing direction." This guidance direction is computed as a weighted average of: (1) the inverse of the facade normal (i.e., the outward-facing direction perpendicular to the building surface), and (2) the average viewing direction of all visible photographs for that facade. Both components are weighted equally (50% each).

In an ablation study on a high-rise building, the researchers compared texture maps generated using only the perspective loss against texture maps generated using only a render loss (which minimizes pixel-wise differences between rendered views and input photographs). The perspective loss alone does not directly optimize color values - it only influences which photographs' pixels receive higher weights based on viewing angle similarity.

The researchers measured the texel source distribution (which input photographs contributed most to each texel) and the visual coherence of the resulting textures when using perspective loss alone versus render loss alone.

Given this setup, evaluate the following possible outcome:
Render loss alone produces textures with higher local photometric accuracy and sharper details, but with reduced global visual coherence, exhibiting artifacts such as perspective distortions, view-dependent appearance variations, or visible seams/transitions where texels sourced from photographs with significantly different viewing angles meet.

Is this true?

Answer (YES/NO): NO